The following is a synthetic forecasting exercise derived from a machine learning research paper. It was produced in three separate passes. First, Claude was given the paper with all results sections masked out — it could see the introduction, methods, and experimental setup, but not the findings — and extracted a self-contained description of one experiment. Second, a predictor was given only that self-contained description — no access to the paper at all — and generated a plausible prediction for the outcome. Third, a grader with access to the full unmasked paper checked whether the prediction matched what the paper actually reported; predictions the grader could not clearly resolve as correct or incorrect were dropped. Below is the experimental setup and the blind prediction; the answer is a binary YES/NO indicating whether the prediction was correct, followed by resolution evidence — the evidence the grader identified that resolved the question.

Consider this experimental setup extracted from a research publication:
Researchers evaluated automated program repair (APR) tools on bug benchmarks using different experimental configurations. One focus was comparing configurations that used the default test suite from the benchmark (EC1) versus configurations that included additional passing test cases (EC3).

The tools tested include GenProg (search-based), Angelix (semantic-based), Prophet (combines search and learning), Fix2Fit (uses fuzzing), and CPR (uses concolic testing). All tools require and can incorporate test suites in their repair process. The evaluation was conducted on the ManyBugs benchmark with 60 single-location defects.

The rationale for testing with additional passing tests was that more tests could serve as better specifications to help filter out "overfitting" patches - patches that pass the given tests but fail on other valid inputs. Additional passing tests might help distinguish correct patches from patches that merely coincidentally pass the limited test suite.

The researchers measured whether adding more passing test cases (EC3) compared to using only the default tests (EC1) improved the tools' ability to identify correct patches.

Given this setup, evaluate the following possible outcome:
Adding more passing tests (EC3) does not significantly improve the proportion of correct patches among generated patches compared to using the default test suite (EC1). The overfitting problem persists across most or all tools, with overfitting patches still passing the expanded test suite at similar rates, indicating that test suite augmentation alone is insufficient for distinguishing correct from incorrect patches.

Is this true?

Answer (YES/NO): NO